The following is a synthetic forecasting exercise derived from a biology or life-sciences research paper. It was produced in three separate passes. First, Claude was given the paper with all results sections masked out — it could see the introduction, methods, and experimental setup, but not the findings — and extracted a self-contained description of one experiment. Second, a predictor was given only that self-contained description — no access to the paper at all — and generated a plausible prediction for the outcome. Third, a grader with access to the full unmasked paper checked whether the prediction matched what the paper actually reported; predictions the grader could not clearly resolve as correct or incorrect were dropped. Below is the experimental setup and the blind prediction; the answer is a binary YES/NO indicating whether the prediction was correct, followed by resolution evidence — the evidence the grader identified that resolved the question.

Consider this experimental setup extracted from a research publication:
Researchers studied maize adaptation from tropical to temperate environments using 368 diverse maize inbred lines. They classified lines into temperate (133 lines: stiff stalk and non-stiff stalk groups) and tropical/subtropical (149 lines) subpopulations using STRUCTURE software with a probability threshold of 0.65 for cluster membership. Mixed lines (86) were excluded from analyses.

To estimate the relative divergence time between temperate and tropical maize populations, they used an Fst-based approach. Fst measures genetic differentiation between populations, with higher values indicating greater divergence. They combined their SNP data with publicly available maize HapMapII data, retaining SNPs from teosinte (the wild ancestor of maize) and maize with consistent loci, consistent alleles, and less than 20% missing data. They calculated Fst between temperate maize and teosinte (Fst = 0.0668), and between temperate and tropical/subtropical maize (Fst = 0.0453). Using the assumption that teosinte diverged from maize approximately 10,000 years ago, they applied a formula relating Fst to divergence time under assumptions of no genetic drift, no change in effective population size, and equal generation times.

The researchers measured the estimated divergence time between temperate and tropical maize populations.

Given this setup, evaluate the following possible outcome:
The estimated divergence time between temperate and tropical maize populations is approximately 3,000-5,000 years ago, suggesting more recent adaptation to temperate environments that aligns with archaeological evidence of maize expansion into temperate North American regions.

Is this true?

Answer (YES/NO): NO